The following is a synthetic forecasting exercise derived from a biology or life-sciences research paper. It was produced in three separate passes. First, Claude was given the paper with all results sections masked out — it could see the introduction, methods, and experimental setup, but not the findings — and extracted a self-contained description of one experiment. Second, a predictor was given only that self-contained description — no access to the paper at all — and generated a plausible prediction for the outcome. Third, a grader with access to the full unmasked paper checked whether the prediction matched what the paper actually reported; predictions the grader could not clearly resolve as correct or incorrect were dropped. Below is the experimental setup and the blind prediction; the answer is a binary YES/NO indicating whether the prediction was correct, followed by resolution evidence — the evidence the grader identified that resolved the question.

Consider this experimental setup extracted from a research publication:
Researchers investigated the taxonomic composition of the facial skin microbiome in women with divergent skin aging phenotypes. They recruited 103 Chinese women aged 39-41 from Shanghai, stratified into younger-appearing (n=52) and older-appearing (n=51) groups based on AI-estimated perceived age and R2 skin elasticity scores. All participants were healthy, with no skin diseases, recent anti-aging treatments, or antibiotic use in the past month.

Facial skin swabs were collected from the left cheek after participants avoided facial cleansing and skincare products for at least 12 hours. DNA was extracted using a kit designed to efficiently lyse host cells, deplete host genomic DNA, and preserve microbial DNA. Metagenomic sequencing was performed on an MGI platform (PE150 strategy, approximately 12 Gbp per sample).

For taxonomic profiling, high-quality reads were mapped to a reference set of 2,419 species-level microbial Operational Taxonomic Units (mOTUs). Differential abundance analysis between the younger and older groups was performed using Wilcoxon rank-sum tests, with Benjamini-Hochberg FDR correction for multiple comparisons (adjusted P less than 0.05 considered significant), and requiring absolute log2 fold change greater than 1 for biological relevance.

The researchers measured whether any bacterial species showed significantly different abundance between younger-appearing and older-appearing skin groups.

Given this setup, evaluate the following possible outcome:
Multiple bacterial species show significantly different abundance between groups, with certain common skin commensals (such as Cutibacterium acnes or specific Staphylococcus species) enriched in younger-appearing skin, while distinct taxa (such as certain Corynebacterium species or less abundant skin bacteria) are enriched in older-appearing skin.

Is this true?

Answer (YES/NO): NO